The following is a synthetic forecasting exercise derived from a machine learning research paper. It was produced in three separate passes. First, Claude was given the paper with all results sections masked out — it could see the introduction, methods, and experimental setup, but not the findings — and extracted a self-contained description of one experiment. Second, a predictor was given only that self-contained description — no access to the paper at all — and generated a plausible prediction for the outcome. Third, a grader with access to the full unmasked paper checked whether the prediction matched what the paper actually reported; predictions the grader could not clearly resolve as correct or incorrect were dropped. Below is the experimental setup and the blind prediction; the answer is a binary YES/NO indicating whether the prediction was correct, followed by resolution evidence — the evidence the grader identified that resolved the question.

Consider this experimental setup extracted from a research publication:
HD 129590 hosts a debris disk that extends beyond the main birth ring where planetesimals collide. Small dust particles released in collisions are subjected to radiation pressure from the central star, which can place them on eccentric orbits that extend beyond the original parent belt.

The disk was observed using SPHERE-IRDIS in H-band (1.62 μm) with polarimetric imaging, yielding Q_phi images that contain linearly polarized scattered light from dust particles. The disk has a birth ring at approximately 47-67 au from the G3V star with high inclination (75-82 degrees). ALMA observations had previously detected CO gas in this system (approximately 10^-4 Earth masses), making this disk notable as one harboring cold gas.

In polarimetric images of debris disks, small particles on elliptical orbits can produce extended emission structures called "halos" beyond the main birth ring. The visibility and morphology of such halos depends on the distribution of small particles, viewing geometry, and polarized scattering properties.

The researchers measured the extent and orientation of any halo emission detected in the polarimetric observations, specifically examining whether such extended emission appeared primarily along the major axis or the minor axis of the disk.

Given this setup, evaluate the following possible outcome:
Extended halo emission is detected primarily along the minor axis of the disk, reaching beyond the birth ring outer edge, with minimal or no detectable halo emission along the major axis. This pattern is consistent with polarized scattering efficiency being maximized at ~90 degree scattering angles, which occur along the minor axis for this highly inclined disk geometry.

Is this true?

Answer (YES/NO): NO